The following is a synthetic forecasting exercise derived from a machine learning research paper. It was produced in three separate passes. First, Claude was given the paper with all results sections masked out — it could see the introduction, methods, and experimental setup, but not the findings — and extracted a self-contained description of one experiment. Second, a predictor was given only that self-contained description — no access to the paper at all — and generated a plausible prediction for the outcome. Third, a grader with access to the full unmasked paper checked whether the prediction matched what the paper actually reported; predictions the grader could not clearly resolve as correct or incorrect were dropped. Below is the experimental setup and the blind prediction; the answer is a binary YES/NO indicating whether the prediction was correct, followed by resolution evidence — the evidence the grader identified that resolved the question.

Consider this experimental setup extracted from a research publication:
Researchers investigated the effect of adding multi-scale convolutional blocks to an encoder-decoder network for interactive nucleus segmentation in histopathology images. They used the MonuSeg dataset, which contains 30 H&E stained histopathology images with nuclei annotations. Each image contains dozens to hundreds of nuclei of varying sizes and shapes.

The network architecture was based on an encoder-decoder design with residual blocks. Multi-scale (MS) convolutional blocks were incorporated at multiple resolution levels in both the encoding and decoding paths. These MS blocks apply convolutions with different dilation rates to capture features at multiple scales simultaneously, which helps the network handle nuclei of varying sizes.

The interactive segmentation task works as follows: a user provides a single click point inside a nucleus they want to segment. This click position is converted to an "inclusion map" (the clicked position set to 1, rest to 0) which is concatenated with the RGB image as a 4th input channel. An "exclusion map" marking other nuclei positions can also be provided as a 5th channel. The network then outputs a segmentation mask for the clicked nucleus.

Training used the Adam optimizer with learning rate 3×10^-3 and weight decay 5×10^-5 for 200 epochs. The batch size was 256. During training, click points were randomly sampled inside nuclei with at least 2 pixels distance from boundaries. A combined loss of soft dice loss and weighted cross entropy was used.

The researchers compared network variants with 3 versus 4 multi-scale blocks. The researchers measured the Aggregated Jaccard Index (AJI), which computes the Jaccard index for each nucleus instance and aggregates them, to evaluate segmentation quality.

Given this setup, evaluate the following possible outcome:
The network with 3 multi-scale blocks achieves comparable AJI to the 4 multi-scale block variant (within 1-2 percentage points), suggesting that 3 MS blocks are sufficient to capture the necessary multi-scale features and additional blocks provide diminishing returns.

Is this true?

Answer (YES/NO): YES